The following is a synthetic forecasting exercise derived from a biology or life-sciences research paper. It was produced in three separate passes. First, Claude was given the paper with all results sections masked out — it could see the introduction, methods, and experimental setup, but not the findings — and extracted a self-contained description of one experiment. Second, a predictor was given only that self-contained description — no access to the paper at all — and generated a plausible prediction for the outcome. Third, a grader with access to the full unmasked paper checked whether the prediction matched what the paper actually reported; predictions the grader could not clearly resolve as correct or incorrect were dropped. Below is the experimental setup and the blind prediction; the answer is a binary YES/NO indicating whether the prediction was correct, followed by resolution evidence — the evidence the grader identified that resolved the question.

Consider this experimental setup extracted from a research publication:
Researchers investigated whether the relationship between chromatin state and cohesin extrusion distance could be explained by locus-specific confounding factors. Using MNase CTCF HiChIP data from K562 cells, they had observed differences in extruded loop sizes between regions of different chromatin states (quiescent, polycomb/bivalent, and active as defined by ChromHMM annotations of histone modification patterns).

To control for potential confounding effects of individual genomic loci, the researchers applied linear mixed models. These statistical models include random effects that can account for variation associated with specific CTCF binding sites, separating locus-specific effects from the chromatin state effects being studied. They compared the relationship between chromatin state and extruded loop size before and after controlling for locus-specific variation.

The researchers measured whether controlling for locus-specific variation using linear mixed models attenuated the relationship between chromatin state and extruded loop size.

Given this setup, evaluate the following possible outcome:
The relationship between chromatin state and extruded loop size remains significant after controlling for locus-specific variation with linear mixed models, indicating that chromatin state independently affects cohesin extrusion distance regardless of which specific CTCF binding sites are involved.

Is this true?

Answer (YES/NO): YES